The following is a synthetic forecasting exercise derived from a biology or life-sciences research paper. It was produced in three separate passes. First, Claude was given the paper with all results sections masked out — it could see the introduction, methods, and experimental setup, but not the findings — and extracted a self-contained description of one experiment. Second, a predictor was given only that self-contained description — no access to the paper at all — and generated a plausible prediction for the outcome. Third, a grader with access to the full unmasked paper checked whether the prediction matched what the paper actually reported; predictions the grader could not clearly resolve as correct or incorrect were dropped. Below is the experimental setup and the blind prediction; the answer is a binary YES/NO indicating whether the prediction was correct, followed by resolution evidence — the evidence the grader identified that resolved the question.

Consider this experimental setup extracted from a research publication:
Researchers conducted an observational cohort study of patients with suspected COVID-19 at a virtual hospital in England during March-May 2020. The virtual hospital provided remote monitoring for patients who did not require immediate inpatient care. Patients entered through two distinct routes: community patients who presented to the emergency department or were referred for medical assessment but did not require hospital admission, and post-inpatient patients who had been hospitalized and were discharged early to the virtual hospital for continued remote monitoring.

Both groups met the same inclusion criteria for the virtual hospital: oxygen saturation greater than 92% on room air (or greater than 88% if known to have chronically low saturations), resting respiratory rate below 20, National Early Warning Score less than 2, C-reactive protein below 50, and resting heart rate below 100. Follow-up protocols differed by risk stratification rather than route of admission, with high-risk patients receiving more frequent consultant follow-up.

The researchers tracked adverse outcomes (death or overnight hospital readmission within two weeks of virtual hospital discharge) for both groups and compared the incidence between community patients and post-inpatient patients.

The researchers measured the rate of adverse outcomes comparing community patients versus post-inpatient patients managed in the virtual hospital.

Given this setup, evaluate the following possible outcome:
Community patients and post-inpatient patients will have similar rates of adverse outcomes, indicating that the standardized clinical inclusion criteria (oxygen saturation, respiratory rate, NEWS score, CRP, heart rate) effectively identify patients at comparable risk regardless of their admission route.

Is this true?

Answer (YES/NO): NO